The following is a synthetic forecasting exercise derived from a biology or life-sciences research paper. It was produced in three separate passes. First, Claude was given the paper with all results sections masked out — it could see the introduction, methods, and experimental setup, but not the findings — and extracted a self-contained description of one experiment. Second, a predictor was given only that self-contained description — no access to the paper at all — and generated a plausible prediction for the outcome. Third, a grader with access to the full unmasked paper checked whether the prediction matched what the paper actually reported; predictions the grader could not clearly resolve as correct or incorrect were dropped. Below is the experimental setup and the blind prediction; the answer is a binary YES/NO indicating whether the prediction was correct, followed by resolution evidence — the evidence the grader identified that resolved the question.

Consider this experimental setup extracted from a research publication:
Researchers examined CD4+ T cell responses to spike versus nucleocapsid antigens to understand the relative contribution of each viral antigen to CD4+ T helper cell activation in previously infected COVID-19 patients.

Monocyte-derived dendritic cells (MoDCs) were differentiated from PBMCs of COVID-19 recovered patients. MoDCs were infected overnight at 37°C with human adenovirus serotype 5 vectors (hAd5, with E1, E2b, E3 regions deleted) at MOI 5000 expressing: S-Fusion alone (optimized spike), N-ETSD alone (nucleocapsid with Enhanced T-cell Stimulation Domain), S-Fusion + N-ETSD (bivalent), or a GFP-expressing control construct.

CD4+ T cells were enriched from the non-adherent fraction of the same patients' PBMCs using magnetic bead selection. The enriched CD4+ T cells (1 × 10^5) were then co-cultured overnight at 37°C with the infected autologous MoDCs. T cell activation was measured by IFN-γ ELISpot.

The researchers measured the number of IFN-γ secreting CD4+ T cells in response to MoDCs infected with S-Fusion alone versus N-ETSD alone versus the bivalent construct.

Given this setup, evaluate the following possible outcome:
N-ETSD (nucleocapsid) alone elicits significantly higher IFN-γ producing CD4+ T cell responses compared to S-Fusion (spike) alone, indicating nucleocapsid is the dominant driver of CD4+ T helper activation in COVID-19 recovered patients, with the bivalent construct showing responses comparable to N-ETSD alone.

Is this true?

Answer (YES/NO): NO